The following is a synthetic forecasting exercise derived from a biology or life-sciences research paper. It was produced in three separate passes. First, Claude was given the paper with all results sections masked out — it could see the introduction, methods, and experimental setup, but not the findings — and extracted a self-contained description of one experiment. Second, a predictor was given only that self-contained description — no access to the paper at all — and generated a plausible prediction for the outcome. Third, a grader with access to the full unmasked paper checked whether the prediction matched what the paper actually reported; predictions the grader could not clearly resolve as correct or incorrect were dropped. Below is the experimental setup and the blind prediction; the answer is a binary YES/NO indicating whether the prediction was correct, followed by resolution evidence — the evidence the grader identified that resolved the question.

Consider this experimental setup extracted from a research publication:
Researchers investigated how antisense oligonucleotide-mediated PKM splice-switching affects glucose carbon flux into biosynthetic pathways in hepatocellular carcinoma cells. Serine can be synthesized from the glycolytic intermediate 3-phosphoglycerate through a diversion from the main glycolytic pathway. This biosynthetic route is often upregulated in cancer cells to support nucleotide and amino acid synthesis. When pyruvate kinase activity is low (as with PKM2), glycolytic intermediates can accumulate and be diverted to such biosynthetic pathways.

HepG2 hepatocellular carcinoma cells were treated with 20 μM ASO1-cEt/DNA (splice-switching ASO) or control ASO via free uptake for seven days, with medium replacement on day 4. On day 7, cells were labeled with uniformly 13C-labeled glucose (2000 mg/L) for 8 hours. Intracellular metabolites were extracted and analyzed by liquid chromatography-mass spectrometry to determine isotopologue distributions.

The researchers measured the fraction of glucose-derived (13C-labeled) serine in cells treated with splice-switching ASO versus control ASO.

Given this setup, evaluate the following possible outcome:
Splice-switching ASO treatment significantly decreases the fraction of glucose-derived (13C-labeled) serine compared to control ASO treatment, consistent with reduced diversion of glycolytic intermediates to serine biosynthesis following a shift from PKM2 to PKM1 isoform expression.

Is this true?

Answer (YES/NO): YES